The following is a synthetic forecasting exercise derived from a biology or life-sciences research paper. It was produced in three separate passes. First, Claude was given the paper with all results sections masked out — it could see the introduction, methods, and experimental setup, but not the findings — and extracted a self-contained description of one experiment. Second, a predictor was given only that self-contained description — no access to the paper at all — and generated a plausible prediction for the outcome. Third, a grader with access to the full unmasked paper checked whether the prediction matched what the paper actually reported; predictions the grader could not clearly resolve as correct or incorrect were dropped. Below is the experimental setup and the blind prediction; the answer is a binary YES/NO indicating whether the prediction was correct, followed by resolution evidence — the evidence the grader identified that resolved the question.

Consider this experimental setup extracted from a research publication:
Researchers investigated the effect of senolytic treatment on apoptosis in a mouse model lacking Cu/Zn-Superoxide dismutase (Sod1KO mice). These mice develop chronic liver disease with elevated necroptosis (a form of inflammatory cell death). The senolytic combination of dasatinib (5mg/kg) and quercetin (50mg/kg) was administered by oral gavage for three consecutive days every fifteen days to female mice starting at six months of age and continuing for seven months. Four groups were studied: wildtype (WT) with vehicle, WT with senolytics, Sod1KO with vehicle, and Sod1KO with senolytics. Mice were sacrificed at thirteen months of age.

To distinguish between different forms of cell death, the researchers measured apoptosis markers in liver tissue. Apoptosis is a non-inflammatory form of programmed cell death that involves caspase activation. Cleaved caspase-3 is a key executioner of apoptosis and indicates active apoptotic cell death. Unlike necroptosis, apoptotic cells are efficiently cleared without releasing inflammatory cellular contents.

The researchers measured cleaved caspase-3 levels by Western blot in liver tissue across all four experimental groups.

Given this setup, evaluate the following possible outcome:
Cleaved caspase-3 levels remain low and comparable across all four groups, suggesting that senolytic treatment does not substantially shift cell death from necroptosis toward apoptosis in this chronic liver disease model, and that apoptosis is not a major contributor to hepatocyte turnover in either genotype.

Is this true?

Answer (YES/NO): YES